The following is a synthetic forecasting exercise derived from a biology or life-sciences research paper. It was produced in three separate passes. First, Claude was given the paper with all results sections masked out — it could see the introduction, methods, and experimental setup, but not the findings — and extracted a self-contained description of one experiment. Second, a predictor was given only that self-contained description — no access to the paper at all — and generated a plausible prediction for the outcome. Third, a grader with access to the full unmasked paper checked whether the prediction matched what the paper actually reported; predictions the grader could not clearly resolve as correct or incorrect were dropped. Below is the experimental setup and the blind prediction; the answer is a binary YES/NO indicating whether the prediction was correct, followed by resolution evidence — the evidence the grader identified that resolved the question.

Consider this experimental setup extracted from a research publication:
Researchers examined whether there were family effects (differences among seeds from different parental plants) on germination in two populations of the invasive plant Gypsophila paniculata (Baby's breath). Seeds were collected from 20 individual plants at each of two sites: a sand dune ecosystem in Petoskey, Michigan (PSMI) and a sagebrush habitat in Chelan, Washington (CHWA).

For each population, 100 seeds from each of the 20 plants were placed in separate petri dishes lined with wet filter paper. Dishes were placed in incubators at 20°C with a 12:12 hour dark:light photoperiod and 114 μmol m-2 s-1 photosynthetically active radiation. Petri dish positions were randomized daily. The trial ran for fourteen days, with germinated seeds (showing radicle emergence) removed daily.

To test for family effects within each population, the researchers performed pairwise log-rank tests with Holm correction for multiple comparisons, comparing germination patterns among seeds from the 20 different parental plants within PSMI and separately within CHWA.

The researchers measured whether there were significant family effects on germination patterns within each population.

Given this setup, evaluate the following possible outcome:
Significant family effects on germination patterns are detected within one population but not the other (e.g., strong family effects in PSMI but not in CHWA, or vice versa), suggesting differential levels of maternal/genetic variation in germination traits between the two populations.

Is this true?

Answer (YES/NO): NO